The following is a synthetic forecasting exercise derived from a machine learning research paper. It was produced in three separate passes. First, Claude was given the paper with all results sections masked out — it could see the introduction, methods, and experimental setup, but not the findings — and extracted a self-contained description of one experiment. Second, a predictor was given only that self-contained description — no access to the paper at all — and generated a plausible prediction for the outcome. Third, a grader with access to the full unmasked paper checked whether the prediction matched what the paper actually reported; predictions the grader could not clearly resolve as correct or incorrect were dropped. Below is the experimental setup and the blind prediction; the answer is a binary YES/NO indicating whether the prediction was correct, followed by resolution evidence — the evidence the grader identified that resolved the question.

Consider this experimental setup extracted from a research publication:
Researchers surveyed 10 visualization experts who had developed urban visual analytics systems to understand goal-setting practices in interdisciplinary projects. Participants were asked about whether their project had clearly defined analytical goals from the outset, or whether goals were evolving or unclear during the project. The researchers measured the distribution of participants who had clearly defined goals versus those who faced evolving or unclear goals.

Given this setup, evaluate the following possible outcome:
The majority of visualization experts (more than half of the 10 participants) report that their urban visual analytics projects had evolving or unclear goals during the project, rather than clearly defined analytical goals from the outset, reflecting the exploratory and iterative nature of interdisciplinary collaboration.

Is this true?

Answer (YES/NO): NO